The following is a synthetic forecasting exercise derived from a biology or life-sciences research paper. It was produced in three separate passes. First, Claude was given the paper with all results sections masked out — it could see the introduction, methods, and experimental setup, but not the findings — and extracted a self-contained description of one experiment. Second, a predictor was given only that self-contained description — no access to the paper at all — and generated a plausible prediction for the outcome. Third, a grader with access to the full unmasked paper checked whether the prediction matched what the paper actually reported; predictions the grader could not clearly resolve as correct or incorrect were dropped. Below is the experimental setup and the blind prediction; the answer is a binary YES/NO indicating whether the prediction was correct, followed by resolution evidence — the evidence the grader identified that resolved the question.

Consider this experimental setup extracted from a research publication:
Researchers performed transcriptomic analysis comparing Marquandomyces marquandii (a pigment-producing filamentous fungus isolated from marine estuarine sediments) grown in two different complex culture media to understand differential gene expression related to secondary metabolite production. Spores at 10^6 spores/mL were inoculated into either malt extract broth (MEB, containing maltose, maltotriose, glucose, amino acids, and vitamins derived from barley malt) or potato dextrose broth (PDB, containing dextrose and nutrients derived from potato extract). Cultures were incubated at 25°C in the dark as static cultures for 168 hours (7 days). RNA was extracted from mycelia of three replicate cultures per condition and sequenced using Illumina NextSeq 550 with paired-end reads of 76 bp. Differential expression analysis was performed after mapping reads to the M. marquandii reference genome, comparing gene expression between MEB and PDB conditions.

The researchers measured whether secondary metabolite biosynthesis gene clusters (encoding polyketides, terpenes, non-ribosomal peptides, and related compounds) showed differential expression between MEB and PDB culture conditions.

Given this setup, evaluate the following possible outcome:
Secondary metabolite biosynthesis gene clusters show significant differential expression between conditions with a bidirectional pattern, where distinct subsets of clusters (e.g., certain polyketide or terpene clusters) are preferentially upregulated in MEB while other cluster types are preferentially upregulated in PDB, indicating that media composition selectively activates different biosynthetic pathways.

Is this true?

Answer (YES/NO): NO